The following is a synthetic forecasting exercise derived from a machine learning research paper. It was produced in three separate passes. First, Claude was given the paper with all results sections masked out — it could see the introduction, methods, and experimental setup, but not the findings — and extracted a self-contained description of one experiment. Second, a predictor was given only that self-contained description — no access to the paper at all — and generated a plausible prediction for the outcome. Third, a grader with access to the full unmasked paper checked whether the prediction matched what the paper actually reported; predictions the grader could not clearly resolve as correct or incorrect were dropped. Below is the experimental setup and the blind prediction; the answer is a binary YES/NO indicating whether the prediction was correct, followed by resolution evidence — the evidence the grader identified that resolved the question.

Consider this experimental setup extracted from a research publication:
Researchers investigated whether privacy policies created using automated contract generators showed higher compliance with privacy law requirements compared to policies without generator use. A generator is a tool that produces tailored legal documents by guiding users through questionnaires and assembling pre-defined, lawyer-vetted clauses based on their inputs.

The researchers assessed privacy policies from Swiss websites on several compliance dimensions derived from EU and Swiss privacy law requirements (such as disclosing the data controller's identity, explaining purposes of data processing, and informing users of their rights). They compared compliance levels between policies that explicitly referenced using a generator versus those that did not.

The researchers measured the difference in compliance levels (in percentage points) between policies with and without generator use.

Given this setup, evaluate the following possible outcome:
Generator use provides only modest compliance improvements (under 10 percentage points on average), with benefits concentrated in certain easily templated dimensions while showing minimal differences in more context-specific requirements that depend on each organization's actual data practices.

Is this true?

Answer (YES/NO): NO